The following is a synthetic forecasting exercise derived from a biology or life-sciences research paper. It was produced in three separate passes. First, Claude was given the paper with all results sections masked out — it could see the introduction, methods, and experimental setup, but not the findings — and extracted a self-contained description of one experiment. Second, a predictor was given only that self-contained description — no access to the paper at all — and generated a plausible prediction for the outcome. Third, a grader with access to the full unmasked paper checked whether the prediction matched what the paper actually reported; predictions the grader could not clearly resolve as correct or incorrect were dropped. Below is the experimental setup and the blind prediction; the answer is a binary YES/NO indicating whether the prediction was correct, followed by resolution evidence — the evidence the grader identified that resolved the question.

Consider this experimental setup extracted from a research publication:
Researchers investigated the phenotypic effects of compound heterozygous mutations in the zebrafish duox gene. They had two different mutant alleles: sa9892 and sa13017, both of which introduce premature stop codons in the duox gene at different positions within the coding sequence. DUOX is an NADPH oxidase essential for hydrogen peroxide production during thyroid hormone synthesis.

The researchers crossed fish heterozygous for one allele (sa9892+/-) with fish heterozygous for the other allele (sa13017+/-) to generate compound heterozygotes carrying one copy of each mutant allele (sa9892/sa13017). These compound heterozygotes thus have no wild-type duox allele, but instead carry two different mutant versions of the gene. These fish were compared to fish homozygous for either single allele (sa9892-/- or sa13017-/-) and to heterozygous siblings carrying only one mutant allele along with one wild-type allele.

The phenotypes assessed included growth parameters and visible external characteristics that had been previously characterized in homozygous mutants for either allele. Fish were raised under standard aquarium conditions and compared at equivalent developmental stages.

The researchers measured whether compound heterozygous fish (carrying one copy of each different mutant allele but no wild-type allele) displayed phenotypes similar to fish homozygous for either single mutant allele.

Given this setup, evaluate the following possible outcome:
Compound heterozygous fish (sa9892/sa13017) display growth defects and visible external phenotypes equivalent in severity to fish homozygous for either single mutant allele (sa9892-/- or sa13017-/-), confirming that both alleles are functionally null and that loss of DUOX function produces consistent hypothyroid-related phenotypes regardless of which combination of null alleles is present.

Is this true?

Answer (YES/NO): YES